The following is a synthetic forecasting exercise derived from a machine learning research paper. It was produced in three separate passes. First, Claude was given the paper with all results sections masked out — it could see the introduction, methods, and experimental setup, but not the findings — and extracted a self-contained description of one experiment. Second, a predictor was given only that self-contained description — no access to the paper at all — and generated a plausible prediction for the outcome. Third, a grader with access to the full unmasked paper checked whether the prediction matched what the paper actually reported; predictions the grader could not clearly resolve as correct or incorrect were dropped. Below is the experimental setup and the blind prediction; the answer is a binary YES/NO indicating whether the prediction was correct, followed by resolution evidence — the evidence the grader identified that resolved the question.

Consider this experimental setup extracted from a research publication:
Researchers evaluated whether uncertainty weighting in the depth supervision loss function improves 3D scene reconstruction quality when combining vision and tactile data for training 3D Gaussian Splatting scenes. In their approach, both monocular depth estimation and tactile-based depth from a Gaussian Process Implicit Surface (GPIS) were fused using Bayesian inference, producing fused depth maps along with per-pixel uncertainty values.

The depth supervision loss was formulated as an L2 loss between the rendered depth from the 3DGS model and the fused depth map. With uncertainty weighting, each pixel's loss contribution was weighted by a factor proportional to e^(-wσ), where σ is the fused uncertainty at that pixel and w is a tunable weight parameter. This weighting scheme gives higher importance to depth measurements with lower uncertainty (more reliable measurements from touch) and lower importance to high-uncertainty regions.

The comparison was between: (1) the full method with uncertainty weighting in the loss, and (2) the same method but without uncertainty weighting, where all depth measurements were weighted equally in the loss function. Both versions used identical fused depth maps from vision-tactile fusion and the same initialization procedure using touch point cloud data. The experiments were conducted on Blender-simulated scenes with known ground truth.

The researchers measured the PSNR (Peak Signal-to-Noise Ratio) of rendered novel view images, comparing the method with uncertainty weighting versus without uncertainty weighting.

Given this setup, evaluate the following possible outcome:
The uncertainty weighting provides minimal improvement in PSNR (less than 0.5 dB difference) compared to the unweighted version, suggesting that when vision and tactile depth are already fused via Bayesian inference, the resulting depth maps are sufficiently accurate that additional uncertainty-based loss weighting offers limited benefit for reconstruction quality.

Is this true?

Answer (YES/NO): YES